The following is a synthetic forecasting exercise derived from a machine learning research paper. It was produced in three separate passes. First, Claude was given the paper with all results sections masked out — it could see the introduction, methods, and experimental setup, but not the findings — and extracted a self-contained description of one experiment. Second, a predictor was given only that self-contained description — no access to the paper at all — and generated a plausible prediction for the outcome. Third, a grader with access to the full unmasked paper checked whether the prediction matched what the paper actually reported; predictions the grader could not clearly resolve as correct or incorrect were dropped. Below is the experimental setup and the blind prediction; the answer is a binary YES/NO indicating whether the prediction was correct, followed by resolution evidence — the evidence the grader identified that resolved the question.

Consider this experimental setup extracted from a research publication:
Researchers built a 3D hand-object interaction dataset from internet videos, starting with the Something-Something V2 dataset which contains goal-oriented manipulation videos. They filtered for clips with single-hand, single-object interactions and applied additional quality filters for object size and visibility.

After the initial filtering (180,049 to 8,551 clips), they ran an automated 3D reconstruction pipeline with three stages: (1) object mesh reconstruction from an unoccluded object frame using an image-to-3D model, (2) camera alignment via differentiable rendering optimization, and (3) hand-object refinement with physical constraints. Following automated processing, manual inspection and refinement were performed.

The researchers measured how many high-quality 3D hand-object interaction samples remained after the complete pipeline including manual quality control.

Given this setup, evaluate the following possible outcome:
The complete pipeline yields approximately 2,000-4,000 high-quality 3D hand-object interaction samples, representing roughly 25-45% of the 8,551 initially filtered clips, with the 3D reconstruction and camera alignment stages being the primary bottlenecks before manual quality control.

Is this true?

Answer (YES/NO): NO